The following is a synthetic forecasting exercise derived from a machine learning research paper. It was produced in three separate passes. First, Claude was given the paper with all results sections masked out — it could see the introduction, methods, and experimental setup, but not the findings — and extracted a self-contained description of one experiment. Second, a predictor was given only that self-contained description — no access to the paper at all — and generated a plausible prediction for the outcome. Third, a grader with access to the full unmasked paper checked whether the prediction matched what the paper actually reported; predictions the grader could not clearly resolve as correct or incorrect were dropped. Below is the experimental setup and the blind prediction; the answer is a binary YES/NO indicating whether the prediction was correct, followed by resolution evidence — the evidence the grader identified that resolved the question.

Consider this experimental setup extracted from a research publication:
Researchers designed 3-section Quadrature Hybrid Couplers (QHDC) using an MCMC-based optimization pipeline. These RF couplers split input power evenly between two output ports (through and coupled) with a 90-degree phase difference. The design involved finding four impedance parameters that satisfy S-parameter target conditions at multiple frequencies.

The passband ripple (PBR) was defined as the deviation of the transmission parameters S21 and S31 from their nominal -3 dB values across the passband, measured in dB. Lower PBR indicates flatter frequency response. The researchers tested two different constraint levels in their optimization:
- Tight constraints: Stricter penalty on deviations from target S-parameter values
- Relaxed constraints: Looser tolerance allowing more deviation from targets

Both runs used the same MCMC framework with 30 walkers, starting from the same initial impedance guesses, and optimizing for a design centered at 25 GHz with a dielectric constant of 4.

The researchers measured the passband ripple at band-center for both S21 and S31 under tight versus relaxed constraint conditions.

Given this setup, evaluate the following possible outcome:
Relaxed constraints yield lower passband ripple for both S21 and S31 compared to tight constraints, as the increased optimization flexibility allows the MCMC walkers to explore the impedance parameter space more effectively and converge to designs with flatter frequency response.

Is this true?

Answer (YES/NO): NO